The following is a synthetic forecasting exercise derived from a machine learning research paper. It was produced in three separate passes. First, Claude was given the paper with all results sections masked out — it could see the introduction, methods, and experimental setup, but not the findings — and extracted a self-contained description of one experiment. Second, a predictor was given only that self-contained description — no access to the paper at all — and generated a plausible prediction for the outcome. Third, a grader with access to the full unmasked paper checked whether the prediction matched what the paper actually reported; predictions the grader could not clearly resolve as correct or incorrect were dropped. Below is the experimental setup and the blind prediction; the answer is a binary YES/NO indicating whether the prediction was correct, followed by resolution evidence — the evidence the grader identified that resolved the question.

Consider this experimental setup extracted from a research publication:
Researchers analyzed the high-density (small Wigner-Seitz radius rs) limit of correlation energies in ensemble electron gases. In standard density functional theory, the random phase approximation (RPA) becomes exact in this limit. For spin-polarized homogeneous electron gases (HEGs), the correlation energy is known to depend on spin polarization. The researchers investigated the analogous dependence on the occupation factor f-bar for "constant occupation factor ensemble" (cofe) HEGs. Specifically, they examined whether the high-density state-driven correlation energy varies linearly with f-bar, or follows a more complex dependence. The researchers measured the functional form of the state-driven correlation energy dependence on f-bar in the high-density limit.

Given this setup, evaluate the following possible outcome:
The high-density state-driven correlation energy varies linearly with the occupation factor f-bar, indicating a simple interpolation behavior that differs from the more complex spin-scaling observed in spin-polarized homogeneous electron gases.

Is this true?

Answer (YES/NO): YES